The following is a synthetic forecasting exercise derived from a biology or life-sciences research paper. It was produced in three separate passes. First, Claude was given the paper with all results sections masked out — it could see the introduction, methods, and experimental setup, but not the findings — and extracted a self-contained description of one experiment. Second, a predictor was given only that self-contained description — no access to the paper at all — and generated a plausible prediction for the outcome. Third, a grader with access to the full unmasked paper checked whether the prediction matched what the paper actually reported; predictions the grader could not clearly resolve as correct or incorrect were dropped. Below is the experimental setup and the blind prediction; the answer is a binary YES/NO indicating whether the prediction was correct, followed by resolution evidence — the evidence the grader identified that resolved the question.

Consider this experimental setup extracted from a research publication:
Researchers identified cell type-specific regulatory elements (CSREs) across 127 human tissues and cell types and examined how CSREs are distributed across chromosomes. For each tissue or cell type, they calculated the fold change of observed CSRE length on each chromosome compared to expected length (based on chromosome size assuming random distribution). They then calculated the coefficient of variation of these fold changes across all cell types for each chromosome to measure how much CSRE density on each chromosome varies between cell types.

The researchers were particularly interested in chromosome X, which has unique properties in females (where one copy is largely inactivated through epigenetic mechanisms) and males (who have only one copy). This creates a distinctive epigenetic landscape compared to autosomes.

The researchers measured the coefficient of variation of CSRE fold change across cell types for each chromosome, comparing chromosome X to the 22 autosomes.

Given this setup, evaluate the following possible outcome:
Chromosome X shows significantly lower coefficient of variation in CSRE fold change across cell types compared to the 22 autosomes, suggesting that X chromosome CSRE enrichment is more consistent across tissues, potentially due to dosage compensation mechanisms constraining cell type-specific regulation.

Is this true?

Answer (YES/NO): NO